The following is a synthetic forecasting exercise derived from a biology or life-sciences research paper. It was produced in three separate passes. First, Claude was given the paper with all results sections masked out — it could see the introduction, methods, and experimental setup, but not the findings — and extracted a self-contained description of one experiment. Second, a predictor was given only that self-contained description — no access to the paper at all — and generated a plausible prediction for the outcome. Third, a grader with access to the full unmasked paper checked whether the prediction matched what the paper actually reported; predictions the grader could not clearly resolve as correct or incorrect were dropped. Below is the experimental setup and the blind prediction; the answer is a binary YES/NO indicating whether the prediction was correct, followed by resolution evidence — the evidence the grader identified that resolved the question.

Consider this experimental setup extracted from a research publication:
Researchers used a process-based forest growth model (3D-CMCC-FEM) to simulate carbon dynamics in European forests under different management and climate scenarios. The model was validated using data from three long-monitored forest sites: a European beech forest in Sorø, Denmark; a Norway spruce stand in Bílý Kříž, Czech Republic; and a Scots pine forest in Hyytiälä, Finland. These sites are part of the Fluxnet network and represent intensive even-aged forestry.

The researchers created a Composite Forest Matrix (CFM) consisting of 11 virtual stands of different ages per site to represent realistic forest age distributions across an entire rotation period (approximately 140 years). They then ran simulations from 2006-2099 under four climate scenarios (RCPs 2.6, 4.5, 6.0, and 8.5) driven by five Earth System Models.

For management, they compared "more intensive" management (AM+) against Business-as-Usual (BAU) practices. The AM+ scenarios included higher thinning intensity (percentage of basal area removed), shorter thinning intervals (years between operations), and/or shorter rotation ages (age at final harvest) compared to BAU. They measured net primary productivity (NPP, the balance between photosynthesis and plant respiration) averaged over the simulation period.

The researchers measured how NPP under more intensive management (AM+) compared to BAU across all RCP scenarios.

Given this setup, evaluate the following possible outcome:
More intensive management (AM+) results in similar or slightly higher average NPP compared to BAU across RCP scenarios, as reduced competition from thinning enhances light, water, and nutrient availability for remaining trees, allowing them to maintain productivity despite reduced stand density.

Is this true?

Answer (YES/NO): NO